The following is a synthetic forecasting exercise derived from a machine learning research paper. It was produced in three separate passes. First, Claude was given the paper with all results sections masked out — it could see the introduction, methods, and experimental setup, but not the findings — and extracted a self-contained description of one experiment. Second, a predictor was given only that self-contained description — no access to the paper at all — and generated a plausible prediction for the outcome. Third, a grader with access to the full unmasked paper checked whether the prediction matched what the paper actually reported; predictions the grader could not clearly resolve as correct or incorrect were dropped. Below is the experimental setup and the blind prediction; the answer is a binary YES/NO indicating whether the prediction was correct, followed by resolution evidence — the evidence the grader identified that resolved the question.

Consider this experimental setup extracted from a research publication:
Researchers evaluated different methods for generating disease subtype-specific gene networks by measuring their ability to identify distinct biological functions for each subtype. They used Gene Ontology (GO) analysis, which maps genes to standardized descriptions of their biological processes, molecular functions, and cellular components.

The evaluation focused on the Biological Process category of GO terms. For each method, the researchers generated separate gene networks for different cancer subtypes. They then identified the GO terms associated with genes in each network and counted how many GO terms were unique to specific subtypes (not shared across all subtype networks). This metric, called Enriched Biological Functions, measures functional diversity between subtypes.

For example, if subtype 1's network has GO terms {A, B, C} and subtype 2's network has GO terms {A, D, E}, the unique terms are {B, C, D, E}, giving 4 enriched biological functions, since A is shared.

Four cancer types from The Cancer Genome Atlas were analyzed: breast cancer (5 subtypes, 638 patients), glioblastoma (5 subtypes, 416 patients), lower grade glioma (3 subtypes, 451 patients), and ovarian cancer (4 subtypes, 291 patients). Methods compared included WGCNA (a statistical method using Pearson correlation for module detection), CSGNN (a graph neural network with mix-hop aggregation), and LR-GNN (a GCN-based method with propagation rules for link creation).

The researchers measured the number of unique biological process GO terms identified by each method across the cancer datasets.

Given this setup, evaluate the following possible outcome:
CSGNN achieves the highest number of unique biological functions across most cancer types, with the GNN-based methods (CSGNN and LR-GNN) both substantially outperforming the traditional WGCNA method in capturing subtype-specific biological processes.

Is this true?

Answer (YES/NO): NO